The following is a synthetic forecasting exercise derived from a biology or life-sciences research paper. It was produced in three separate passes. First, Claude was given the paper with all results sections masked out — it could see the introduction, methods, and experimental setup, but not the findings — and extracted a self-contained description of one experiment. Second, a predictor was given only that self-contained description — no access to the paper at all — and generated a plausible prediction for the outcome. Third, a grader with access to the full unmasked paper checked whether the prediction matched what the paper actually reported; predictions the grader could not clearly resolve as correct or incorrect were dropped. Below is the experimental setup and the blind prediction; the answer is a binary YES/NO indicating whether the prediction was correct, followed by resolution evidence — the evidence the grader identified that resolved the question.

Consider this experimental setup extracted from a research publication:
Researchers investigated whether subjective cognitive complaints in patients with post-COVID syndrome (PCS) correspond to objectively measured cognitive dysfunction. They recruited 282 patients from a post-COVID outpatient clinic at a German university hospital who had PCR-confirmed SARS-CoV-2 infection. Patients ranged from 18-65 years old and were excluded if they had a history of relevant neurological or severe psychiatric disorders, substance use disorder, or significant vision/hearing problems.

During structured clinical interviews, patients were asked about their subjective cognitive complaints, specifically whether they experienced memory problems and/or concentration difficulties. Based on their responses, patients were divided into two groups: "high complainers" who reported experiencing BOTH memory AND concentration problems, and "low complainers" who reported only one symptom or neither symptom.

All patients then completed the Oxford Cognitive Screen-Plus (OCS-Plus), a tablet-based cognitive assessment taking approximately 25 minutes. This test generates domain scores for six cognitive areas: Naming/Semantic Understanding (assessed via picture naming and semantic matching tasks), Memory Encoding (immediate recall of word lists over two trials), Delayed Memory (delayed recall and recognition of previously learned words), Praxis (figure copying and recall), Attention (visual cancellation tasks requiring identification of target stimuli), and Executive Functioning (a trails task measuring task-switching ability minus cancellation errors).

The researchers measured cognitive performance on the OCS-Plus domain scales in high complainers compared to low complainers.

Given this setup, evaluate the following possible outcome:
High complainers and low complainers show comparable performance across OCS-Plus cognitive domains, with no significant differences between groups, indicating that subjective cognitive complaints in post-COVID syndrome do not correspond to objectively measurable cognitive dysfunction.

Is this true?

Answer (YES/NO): NO